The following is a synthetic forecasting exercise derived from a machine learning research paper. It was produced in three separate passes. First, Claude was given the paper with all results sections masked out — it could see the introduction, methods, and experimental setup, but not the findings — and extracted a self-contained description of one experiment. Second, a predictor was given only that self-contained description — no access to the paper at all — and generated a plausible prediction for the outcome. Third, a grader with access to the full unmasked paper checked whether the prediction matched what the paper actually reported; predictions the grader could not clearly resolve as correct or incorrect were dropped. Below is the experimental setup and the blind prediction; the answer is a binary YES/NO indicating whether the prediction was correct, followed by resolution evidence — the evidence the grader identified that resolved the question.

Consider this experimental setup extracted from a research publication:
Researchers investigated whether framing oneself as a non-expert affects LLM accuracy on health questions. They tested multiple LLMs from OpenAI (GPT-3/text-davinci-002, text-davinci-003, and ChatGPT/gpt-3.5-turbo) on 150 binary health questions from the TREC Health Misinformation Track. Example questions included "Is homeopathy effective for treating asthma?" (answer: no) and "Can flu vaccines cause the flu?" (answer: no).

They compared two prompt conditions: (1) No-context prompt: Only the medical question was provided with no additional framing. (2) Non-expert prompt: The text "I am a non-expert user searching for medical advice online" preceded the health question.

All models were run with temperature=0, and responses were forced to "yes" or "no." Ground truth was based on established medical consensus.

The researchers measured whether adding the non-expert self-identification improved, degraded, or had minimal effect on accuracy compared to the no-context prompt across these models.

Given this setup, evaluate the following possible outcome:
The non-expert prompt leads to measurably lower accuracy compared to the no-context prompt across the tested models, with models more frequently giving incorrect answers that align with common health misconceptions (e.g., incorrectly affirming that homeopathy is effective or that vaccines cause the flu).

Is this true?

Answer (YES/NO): NO